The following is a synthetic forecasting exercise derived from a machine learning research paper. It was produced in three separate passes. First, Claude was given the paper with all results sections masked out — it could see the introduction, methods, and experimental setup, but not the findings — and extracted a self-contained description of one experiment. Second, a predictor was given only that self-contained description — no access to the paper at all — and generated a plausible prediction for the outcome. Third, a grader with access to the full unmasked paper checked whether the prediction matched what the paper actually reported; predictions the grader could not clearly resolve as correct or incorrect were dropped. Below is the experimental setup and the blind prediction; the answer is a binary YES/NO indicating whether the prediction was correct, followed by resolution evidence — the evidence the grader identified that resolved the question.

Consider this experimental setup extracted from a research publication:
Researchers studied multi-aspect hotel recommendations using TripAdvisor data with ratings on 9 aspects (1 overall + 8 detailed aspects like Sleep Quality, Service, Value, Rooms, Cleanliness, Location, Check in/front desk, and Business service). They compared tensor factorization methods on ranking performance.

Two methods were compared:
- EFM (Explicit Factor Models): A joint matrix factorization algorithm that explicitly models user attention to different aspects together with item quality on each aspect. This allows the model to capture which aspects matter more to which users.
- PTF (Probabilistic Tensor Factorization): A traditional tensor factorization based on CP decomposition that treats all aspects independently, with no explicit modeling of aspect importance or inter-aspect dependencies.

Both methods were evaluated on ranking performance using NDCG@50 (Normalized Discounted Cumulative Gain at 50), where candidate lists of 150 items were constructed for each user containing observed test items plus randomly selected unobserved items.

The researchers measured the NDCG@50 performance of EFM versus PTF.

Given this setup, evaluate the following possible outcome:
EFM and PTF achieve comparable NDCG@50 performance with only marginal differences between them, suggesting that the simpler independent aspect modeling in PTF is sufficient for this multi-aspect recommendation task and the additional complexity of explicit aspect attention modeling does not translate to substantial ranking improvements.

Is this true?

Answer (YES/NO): NO